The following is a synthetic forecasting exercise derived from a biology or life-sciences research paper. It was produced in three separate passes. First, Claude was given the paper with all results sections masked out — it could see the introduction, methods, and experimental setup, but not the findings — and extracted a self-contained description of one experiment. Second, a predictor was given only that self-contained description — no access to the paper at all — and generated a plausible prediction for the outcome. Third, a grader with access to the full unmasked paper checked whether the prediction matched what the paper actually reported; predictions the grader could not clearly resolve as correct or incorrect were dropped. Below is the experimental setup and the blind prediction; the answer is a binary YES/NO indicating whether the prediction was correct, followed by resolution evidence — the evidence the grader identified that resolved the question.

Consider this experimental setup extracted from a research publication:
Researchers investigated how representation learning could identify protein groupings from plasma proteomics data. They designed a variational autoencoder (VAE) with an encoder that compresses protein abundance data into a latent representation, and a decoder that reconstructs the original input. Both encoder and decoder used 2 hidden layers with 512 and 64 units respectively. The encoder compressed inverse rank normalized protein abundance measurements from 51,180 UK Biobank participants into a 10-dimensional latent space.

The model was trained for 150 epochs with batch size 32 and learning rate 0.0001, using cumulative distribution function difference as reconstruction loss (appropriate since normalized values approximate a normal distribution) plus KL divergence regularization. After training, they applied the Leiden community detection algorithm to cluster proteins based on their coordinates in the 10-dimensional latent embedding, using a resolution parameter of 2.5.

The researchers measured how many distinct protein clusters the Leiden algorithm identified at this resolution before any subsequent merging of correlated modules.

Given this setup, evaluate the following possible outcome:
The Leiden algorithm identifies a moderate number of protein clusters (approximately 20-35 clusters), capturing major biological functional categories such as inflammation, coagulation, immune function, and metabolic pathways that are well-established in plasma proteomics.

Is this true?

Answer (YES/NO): NO